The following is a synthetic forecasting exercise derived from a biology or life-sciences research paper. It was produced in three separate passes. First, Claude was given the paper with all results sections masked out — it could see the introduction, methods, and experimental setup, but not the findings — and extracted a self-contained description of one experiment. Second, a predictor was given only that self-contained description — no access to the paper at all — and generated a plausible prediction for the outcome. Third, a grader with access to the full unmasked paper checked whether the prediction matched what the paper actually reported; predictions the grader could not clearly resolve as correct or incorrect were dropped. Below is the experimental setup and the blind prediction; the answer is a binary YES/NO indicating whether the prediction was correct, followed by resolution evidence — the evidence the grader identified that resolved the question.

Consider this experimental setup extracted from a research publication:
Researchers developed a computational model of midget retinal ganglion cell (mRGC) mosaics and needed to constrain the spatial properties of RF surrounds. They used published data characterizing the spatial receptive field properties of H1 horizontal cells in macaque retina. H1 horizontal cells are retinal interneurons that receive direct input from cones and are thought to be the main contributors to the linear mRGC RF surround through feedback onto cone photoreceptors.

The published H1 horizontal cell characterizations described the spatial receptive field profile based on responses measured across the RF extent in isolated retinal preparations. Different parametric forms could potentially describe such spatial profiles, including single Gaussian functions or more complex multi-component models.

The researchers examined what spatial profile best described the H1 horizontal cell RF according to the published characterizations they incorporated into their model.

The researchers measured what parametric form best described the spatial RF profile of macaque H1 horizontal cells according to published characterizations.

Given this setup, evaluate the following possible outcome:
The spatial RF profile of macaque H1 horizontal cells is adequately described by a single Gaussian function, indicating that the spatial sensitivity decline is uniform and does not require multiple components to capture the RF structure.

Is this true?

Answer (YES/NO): NO